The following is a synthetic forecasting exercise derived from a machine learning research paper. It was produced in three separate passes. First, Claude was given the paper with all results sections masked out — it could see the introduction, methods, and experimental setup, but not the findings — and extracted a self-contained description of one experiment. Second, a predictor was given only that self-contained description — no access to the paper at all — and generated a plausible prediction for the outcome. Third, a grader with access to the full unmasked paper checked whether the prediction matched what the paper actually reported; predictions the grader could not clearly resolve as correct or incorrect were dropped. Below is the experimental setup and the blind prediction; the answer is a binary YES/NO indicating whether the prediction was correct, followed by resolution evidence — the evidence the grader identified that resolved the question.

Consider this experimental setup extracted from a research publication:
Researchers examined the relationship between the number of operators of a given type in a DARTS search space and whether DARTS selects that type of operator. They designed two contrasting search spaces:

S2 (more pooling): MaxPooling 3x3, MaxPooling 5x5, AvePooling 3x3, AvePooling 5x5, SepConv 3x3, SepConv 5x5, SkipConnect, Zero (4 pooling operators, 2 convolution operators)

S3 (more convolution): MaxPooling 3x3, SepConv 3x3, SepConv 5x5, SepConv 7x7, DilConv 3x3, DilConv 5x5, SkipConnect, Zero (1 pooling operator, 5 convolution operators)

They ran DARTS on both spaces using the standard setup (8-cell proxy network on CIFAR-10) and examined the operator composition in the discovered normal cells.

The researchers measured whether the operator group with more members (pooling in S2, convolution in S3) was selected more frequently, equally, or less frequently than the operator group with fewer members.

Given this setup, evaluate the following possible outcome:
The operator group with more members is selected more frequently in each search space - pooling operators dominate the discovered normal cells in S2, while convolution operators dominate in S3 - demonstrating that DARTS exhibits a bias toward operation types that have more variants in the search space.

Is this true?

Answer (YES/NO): NO